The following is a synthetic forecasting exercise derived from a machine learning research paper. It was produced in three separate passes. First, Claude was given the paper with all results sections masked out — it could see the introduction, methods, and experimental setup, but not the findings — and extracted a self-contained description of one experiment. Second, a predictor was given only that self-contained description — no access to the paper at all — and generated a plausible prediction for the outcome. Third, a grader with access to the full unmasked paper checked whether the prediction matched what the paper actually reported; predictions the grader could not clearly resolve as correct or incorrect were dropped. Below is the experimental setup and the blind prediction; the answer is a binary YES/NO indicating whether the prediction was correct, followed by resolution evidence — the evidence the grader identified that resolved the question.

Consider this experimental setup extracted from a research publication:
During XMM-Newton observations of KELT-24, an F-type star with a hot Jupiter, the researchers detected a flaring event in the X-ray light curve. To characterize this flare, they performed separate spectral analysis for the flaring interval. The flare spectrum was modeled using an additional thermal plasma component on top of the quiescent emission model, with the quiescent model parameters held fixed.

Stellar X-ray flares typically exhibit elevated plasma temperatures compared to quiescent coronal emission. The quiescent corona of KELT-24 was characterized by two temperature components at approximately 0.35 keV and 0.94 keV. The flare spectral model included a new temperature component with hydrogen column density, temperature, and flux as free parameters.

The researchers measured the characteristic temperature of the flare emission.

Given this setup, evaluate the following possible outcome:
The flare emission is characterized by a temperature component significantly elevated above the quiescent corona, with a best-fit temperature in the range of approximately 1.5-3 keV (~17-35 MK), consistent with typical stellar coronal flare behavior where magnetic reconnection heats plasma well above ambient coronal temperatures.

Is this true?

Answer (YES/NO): NO